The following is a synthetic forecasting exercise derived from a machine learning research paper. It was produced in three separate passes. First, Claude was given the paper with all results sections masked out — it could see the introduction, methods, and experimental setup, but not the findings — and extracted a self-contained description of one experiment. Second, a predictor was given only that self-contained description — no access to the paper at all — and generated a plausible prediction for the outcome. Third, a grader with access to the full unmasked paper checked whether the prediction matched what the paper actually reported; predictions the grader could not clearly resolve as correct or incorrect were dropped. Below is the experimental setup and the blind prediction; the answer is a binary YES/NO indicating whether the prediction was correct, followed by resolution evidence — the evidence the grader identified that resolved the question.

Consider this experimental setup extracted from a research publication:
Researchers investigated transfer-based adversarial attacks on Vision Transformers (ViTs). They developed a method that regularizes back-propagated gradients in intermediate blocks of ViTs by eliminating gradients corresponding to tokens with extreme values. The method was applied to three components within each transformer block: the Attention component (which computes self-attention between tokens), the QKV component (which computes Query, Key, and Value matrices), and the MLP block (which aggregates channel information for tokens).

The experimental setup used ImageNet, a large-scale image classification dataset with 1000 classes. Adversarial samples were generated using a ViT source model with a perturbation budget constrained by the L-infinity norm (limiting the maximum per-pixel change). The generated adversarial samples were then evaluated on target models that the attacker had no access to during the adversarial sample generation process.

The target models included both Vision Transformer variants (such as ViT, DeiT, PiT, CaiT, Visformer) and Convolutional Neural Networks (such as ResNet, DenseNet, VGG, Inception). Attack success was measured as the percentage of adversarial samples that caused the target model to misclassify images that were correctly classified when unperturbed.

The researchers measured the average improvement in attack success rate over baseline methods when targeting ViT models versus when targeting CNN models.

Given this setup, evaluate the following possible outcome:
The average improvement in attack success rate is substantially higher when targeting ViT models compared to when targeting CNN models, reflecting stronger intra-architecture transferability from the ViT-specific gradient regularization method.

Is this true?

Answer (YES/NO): YES